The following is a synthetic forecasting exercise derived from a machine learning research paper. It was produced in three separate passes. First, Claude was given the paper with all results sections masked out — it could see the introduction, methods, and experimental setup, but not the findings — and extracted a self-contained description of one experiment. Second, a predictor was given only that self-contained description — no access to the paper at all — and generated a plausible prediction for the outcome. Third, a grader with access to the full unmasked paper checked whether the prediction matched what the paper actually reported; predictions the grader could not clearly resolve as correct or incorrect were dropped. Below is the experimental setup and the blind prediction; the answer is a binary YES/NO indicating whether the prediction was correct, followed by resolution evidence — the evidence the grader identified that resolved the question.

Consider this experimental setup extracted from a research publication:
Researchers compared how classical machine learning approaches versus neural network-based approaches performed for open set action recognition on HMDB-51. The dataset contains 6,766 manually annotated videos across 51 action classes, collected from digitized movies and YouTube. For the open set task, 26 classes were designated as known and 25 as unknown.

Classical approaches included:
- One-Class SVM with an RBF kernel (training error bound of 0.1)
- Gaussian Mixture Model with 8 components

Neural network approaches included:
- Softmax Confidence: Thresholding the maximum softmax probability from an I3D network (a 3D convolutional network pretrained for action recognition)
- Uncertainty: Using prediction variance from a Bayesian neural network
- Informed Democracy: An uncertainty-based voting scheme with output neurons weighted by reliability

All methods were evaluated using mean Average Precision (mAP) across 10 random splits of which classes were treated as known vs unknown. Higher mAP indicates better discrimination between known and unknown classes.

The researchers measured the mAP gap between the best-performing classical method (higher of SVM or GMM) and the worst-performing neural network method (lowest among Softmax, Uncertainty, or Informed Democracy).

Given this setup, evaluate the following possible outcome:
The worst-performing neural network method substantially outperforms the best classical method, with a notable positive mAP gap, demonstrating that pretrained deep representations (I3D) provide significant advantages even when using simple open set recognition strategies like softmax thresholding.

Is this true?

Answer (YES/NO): YES